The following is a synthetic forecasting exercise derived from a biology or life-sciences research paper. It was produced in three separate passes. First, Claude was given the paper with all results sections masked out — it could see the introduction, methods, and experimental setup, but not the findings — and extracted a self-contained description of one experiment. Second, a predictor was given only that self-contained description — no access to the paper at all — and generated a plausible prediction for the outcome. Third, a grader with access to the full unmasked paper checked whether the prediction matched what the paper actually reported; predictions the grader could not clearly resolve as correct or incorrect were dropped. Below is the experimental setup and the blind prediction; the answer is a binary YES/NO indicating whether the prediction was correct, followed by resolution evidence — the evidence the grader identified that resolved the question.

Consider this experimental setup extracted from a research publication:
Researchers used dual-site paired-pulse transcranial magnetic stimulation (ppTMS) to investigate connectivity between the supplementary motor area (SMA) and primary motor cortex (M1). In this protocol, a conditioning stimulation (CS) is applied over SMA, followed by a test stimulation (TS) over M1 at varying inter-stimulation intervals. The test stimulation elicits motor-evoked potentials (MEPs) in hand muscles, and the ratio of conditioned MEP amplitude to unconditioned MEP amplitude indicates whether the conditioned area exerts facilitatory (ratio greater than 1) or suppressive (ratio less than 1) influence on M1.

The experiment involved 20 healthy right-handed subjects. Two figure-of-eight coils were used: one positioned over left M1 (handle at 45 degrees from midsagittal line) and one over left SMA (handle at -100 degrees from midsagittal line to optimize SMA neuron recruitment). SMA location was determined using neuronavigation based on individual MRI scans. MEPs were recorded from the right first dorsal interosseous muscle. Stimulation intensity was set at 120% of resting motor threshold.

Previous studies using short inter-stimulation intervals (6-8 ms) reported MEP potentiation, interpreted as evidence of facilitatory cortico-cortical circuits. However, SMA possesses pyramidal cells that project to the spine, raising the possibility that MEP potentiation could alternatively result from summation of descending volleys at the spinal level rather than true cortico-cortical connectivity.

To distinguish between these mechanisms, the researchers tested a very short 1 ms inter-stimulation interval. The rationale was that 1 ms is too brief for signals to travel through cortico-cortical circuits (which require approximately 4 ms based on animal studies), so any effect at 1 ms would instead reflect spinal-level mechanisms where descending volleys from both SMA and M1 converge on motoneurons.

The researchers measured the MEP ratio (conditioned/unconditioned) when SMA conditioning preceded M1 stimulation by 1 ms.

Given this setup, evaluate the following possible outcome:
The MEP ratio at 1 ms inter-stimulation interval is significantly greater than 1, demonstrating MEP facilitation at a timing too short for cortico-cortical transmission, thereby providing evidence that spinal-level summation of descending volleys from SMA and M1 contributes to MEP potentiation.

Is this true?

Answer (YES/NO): NO